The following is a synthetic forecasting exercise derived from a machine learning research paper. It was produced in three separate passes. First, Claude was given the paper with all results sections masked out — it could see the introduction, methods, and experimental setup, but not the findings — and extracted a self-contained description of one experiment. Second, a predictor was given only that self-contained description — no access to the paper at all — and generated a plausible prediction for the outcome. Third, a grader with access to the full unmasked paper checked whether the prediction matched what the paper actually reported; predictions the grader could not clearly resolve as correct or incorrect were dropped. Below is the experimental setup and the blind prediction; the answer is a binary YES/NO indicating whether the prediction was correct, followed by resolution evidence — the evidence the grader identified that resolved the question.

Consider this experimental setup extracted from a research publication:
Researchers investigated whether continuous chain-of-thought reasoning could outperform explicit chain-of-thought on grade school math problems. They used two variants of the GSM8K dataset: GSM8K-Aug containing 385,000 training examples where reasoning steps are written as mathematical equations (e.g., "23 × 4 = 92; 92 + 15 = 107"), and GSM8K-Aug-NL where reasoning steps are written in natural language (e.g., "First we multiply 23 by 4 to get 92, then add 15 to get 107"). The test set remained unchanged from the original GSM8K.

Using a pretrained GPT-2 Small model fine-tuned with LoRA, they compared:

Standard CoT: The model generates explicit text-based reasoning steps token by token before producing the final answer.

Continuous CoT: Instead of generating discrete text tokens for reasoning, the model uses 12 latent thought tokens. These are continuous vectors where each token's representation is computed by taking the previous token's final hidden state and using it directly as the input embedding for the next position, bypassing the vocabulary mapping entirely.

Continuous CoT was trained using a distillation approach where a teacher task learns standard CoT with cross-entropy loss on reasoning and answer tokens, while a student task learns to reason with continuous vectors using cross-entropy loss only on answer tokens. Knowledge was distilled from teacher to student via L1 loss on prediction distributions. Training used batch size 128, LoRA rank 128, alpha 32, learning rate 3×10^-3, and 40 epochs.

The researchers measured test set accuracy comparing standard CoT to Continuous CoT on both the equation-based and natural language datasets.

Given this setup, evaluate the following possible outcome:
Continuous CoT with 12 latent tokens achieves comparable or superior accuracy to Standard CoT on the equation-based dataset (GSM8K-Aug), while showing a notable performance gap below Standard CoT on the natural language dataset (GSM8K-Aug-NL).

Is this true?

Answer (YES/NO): NO